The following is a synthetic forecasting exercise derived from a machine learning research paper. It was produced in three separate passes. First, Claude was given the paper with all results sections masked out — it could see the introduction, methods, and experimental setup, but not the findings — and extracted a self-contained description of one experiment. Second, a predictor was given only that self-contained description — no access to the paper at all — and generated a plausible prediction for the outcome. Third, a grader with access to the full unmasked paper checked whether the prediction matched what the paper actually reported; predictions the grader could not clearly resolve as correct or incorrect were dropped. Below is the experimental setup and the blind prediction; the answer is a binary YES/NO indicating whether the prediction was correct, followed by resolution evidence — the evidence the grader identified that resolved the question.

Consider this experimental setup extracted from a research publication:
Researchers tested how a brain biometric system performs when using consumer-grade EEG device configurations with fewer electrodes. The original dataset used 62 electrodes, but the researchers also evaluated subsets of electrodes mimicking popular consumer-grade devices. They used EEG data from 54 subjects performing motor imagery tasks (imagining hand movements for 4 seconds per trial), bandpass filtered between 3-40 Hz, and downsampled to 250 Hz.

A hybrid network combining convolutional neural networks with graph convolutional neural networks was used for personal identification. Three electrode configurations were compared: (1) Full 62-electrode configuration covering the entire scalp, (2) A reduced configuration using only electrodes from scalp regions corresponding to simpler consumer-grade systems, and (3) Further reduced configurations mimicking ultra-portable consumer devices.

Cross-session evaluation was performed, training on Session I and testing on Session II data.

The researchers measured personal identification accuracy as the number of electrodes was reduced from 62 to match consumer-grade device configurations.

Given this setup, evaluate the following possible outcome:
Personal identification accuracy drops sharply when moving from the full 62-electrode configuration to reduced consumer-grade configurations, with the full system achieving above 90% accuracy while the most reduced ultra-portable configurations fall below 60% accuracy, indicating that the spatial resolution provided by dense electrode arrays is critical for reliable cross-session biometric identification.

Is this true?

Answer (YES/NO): NO